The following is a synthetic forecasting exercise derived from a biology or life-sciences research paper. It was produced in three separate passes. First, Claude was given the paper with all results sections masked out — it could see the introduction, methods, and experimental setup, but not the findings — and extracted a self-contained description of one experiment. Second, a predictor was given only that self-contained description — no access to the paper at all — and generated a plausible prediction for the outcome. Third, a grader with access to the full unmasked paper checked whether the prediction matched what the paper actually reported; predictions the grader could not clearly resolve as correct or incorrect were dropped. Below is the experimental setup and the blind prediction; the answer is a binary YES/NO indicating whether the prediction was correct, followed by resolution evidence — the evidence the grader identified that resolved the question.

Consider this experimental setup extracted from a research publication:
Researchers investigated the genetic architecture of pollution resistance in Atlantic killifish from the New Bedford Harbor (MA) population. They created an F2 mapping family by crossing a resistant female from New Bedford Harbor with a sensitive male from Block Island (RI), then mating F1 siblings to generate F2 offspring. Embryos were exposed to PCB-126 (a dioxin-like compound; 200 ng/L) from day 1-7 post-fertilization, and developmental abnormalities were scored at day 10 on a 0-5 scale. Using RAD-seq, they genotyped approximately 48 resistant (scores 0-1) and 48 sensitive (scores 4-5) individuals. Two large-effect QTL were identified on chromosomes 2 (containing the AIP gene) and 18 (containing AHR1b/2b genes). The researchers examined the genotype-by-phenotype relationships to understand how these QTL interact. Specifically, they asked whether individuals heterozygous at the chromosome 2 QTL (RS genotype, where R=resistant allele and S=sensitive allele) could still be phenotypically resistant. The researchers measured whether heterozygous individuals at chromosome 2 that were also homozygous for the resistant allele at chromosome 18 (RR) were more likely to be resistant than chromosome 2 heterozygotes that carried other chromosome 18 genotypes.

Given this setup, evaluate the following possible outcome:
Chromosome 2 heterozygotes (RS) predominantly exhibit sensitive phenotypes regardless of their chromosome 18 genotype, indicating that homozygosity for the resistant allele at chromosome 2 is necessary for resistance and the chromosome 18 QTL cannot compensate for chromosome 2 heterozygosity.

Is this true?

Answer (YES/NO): NO